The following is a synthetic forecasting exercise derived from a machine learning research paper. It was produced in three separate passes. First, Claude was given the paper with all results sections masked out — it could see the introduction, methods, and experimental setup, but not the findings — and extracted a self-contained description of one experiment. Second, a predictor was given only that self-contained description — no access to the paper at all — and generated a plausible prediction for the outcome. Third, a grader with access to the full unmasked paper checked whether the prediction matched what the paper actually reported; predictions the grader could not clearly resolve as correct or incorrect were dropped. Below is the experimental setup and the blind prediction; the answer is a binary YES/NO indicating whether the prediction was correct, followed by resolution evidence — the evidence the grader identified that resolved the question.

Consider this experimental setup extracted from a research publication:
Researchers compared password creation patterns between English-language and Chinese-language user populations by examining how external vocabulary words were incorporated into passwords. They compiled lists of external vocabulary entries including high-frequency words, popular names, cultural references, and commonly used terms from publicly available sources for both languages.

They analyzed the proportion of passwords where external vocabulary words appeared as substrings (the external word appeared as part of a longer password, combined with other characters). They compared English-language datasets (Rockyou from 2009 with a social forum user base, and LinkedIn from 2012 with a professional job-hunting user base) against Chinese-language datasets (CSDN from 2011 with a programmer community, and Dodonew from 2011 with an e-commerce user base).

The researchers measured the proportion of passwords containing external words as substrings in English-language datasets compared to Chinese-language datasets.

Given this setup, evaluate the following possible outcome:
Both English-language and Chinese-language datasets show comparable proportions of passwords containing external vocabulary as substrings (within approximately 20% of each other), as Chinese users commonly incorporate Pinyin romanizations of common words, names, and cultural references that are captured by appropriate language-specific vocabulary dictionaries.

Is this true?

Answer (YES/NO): NO